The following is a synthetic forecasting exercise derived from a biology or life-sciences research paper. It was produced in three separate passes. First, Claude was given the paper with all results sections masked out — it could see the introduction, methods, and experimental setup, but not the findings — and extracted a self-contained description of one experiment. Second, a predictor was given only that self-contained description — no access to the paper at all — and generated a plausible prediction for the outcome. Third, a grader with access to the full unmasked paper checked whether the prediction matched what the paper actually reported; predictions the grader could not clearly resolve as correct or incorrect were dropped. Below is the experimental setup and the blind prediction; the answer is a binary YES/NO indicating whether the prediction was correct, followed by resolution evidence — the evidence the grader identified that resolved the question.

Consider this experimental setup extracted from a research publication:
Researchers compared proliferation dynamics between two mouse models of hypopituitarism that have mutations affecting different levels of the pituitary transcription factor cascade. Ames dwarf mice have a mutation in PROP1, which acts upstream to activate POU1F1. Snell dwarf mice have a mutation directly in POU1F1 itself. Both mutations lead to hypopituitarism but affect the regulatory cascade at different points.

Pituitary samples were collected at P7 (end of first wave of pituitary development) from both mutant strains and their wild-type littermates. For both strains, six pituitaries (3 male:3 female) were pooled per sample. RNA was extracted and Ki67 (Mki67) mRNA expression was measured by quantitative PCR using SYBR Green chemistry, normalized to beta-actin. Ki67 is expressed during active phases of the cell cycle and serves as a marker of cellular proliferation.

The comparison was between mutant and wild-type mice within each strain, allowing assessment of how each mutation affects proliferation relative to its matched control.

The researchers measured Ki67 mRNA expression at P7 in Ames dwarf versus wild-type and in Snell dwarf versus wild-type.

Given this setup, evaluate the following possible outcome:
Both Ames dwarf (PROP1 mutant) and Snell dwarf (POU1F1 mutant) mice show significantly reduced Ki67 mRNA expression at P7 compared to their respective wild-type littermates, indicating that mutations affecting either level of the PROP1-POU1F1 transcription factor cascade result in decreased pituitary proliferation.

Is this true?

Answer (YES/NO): NO